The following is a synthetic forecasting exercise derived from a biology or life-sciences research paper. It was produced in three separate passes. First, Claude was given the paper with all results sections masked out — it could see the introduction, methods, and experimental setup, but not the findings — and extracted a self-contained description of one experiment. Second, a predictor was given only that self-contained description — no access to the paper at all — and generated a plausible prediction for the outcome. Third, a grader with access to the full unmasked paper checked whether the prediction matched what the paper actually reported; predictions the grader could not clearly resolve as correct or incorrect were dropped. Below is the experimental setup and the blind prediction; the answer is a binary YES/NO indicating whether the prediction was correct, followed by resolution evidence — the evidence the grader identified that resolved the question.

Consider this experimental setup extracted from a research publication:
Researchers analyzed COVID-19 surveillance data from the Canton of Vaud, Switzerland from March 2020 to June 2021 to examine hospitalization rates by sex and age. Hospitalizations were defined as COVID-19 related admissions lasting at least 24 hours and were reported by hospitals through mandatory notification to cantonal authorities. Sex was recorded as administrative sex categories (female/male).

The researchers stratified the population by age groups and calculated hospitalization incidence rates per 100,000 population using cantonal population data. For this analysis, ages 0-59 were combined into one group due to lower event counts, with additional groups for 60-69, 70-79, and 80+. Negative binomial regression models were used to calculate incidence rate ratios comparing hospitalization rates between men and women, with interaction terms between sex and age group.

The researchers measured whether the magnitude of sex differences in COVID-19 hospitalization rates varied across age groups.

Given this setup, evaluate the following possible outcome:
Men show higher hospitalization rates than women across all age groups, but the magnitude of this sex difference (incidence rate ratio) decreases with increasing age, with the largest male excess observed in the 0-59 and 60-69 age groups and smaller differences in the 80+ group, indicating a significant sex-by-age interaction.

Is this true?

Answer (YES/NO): NO